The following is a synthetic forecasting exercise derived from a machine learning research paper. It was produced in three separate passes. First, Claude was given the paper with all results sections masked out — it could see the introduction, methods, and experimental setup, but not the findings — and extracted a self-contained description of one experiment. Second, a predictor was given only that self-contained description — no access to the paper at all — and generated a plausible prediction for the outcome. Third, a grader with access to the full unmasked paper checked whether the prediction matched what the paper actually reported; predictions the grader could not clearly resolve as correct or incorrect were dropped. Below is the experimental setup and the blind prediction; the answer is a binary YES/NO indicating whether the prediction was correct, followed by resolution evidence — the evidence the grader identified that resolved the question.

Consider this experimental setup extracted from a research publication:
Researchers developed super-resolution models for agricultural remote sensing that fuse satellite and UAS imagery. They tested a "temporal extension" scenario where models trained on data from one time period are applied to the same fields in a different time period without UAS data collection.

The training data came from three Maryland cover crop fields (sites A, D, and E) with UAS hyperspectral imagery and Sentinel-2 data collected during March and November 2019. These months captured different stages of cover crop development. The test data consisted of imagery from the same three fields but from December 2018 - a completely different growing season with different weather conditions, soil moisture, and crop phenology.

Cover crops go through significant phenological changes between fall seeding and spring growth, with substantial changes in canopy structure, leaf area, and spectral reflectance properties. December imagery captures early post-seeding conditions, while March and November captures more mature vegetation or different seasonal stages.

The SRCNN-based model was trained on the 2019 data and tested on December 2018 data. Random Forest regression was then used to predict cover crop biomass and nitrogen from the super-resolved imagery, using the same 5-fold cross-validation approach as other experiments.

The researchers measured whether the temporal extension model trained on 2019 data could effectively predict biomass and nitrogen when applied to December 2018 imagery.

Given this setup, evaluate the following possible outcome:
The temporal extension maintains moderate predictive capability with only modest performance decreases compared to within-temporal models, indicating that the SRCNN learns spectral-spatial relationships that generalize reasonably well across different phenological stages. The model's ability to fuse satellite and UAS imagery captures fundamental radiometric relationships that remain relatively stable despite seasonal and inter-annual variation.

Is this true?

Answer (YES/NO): NO